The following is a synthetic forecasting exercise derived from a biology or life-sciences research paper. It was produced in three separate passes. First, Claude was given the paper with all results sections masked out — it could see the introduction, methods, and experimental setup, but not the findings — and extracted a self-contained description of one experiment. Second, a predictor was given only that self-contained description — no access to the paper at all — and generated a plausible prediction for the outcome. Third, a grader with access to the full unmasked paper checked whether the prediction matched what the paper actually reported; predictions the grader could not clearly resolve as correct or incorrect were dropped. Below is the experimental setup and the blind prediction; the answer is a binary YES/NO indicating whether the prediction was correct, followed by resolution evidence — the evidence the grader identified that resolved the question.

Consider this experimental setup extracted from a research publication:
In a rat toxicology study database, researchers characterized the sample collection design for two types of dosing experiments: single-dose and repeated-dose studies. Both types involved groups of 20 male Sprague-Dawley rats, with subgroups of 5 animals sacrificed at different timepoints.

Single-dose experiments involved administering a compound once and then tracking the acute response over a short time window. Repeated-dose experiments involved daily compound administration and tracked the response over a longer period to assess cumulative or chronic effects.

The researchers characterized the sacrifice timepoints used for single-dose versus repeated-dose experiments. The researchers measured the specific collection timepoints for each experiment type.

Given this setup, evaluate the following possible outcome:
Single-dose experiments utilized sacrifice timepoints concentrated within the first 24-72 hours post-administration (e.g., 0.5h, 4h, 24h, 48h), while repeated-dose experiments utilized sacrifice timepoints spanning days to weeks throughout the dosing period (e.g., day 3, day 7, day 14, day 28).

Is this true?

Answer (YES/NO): NO